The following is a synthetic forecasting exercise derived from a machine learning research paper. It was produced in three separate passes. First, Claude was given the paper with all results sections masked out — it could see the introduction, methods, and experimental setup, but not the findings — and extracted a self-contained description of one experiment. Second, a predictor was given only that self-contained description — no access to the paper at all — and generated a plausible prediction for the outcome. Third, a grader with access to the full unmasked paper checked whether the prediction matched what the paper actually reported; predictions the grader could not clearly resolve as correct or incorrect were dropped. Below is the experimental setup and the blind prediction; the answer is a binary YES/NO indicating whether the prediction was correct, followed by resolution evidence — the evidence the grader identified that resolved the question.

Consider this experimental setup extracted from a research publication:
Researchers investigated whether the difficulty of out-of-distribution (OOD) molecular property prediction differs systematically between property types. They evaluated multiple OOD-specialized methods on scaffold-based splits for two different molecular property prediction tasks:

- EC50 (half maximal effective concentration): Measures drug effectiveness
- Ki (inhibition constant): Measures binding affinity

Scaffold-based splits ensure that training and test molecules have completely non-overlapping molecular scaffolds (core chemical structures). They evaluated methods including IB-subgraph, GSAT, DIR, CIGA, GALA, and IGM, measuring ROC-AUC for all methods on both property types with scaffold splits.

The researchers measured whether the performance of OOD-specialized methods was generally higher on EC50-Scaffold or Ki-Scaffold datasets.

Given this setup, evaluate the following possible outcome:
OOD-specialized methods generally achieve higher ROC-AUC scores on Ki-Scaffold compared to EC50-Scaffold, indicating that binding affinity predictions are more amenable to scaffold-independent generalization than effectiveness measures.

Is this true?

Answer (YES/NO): YES